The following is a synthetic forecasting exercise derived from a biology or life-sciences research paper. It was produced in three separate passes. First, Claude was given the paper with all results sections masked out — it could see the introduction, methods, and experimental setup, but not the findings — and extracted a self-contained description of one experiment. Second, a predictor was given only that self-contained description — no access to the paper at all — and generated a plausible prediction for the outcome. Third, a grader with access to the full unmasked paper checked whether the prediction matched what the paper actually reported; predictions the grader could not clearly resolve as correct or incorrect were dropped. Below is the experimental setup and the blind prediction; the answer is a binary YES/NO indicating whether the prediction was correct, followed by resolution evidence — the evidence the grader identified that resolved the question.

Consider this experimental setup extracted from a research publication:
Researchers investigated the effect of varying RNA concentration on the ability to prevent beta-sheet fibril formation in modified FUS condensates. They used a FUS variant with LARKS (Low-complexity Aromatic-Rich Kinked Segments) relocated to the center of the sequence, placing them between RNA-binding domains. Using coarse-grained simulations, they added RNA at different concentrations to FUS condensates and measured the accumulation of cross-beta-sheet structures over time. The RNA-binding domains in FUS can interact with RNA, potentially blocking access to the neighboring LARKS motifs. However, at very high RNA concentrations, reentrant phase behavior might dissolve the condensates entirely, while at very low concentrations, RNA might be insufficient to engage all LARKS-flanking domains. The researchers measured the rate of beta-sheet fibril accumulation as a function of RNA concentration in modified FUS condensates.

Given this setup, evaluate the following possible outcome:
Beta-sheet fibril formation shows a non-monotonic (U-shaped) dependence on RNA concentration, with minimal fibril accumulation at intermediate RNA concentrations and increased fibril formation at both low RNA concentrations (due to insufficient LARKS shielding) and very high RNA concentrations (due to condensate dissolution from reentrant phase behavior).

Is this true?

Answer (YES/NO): NO